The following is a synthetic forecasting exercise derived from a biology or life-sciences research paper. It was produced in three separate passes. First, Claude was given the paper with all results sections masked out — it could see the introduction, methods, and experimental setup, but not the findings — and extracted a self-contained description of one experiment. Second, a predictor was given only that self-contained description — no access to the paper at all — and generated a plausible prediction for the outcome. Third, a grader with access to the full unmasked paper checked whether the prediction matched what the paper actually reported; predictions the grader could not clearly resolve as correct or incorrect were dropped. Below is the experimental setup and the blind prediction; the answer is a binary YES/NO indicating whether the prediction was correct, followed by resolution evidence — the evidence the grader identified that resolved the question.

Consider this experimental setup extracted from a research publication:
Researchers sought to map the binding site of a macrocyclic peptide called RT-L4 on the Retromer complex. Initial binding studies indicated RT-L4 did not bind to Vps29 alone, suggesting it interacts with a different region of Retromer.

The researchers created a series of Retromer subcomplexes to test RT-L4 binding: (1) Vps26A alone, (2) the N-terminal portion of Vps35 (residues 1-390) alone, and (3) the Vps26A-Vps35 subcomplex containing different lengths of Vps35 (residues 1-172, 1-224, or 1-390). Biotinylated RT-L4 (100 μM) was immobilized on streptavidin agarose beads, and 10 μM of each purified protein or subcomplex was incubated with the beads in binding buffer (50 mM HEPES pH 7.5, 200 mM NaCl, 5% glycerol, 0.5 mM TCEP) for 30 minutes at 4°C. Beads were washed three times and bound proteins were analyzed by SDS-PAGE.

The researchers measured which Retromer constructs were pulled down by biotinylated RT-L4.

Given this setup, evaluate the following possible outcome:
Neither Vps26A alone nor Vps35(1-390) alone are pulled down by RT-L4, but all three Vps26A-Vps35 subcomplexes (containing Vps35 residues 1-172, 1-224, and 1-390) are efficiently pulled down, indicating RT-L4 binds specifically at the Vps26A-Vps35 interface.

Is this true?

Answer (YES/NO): NO